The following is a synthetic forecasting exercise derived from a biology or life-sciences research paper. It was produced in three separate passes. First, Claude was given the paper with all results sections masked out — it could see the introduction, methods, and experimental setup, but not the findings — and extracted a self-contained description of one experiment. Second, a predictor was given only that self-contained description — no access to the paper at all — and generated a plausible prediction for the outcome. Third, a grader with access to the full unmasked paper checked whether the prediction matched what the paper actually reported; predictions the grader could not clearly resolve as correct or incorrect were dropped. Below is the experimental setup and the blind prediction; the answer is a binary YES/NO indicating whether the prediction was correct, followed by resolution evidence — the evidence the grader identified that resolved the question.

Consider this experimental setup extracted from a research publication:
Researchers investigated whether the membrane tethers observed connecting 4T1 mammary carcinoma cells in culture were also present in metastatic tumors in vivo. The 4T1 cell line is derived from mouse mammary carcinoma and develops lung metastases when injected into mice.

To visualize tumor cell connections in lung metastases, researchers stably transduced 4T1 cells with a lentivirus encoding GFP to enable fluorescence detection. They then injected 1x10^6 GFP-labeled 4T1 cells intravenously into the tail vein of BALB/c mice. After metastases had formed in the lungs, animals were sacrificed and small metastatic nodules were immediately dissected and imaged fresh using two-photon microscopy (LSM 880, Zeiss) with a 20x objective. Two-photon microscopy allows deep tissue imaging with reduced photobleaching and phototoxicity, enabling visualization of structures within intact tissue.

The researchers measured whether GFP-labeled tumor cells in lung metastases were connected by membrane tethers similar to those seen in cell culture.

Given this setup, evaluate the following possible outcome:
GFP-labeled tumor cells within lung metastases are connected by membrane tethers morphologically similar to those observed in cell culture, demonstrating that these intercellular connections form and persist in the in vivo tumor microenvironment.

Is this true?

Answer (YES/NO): YES